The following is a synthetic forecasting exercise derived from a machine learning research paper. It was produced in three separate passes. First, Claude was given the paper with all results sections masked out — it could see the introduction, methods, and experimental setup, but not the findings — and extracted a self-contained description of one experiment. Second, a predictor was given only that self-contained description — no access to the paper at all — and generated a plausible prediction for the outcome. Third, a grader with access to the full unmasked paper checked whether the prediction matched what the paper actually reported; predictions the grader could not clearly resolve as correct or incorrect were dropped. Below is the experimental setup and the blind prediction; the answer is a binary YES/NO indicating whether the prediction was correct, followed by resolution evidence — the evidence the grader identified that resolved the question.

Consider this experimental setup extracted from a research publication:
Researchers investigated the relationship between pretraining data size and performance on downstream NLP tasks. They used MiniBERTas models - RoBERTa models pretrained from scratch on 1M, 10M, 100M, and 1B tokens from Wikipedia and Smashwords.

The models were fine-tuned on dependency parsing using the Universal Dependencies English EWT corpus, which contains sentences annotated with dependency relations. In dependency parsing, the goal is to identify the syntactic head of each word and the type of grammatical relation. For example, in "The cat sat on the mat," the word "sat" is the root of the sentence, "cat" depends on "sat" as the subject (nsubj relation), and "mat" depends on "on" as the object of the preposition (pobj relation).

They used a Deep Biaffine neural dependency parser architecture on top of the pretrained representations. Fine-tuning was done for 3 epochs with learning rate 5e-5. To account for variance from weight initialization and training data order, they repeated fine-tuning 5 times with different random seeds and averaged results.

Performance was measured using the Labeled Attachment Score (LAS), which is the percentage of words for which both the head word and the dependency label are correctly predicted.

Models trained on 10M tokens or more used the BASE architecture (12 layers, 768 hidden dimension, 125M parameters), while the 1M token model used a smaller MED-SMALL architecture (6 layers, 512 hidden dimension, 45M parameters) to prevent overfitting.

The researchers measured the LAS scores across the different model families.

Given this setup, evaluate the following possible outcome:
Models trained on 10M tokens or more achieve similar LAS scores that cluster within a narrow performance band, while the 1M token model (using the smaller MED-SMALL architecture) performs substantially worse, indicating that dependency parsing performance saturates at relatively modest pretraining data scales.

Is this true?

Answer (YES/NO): NO